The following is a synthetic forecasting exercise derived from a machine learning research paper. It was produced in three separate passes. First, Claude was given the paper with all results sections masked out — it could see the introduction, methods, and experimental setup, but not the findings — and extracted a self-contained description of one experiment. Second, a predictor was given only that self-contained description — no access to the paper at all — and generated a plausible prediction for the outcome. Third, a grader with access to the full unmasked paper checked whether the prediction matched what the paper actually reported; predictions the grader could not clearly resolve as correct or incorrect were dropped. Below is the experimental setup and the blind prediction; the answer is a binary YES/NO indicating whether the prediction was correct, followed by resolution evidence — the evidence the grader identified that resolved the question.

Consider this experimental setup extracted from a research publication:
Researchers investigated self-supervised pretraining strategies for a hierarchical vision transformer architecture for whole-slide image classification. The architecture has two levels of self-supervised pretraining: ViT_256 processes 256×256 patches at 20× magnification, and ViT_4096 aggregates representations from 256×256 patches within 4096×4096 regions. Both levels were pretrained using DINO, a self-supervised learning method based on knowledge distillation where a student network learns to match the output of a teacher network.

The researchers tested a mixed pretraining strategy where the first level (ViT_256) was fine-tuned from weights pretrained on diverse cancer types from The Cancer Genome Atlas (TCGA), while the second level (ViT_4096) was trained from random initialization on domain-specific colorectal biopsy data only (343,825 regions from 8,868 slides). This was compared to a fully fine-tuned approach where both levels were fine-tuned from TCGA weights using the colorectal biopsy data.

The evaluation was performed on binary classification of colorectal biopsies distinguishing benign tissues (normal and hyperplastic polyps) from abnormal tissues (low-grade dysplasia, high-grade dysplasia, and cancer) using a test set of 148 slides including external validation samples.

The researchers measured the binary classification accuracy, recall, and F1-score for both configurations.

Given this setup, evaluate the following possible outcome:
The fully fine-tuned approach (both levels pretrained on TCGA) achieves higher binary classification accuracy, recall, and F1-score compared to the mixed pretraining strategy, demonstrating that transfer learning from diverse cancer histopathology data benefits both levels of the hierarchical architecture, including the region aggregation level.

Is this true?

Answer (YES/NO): NO